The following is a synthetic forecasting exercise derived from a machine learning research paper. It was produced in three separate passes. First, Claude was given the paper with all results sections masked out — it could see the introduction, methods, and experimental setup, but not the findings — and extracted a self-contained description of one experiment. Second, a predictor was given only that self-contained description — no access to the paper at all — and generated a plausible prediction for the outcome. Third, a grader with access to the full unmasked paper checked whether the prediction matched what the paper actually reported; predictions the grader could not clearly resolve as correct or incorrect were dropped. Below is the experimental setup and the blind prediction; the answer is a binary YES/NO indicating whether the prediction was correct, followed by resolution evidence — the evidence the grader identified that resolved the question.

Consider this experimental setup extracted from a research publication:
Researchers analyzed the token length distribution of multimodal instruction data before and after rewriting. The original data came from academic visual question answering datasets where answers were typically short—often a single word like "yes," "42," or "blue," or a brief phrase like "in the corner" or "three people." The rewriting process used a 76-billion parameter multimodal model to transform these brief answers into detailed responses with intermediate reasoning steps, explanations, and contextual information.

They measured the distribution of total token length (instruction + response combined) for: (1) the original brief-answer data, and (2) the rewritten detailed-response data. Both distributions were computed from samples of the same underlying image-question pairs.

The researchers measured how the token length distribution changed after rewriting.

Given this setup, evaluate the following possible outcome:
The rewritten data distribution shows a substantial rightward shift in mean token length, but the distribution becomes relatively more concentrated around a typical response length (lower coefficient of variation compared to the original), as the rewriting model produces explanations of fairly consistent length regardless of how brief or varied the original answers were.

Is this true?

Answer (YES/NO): NO